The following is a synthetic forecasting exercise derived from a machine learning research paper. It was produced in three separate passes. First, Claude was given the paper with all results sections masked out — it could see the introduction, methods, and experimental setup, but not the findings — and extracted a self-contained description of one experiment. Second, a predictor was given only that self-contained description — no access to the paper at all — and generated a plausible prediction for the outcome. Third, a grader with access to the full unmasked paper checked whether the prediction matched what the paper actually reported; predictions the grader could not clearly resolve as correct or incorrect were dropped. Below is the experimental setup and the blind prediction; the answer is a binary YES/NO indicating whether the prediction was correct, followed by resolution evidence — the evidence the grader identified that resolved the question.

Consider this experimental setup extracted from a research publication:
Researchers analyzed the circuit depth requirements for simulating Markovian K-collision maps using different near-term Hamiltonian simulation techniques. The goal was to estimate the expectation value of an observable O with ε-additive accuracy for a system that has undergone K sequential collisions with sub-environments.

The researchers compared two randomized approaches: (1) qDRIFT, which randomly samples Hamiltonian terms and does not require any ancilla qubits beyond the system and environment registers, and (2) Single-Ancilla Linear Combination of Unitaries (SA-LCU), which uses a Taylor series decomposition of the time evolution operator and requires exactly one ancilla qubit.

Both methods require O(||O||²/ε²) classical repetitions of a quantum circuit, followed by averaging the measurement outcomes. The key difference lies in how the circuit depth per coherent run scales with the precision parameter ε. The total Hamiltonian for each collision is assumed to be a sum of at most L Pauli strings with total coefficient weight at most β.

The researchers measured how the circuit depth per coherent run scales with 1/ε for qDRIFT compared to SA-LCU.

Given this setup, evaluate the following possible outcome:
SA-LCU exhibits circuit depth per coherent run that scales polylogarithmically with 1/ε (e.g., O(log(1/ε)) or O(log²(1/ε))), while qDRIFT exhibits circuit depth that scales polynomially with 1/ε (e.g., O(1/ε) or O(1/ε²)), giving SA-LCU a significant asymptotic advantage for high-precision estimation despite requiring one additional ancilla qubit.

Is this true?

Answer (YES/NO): YES